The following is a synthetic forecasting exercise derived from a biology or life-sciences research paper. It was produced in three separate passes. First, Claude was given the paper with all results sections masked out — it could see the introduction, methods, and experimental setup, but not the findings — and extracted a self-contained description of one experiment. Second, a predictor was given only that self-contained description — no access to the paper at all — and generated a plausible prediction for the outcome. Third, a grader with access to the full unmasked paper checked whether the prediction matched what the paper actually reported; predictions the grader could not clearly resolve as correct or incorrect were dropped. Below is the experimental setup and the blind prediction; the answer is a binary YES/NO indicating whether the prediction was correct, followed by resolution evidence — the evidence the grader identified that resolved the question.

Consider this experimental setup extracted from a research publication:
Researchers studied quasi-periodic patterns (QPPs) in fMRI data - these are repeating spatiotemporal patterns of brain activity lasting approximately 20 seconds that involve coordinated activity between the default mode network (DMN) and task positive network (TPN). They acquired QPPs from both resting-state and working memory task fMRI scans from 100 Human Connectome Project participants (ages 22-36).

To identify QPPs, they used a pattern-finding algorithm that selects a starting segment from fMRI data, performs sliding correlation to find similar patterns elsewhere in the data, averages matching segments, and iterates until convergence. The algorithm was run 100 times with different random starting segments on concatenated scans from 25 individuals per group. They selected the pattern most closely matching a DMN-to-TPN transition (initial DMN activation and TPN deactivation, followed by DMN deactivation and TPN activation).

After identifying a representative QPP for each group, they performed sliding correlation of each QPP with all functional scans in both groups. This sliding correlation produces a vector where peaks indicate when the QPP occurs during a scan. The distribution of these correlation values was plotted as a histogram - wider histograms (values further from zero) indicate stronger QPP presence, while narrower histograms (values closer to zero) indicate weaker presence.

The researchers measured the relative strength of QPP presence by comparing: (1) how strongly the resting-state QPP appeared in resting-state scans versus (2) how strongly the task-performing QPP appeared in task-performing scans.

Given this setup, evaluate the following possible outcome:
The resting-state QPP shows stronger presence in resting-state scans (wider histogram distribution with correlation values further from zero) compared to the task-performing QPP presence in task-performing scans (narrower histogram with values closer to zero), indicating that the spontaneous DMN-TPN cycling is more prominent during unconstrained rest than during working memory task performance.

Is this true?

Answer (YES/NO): NO